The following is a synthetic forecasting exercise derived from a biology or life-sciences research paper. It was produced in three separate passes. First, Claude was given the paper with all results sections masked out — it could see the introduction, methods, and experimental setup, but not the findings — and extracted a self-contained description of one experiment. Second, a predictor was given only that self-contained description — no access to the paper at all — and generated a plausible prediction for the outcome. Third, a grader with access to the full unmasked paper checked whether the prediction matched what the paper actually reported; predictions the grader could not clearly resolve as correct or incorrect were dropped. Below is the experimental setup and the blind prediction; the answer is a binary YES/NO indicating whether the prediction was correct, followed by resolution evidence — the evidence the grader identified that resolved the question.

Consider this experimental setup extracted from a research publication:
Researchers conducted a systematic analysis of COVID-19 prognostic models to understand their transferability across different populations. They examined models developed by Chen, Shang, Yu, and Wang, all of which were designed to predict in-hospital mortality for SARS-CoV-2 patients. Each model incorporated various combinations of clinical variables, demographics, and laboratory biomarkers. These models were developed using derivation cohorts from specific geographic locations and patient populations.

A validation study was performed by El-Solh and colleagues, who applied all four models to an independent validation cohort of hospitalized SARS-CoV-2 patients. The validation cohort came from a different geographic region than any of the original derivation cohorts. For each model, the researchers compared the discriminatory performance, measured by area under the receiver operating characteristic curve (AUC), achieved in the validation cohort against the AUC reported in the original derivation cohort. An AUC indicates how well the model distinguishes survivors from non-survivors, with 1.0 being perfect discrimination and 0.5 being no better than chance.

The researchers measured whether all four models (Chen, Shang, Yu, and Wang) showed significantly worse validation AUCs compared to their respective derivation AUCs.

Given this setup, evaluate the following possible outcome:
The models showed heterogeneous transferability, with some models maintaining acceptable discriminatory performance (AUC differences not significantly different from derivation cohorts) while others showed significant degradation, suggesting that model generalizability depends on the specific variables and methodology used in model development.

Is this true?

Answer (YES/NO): NO